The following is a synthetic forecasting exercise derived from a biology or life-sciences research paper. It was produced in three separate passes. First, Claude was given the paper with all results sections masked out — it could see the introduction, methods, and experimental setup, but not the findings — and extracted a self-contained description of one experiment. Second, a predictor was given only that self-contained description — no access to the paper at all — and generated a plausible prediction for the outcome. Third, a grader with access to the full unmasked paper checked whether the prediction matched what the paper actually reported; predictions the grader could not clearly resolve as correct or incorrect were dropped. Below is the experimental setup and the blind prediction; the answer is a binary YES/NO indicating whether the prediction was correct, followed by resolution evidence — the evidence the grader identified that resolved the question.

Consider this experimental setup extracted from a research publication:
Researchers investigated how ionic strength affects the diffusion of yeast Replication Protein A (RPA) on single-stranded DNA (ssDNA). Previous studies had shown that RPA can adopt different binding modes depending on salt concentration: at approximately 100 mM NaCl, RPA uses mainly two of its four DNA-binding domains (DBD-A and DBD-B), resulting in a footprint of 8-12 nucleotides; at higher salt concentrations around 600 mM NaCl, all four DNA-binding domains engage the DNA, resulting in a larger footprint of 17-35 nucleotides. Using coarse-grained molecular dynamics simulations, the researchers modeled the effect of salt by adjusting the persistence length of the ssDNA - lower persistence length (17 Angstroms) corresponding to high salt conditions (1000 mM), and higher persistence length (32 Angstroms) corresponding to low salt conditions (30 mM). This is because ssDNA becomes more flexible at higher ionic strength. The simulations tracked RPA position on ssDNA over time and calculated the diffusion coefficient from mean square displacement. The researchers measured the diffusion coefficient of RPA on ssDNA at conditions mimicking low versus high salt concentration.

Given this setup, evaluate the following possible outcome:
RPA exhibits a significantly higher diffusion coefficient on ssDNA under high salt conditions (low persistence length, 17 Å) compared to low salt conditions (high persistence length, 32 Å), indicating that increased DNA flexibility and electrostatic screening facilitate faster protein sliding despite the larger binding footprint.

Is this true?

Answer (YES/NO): NO